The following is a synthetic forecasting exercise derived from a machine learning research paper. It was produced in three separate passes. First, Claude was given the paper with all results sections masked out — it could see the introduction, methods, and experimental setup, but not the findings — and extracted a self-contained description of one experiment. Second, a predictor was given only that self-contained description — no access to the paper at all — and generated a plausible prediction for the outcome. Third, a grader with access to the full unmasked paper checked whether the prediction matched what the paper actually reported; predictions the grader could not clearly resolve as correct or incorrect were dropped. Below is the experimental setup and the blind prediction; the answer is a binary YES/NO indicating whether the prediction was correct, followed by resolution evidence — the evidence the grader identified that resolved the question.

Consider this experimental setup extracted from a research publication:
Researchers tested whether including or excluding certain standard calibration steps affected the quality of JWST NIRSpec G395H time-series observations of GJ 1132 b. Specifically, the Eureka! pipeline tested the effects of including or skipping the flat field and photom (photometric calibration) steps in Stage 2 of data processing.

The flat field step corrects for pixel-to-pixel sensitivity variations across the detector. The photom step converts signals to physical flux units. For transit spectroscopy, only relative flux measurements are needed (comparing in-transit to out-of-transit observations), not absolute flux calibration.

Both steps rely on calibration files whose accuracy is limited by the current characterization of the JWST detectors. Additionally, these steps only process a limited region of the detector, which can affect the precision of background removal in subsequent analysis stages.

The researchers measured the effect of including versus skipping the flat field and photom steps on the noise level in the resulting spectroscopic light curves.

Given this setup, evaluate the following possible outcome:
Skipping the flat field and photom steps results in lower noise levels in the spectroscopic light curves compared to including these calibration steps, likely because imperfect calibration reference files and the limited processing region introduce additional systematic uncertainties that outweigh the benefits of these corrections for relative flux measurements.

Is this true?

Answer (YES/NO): YES